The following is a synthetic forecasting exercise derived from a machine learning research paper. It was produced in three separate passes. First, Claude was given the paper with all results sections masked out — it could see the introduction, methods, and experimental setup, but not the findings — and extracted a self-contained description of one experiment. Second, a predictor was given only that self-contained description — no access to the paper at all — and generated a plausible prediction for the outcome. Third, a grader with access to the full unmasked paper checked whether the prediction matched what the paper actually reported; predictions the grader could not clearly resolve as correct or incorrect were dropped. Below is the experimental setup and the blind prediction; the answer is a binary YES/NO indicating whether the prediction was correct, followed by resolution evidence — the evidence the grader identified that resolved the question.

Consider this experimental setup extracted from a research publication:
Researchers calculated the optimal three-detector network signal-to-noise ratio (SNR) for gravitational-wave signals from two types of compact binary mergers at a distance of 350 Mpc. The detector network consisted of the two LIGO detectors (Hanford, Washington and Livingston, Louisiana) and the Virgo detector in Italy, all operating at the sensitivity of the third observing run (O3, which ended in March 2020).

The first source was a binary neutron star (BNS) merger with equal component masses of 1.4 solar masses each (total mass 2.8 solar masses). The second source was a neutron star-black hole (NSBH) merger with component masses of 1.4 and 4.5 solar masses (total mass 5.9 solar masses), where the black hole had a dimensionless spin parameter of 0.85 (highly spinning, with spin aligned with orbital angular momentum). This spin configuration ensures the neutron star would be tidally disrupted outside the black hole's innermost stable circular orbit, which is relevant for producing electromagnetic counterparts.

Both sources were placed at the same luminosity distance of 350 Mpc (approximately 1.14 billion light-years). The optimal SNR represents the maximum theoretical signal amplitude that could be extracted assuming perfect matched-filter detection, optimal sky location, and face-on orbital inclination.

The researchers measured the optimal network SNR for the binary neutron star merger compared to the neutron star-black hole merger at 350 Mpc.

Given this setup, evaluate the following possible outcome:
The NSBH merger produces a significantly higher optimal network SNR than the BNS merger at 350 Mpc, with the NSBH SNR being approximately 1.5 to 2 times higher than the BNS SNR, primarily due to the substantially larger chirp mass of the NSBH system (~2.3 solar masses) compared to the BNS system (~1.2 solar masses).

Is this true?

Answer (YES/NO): YES